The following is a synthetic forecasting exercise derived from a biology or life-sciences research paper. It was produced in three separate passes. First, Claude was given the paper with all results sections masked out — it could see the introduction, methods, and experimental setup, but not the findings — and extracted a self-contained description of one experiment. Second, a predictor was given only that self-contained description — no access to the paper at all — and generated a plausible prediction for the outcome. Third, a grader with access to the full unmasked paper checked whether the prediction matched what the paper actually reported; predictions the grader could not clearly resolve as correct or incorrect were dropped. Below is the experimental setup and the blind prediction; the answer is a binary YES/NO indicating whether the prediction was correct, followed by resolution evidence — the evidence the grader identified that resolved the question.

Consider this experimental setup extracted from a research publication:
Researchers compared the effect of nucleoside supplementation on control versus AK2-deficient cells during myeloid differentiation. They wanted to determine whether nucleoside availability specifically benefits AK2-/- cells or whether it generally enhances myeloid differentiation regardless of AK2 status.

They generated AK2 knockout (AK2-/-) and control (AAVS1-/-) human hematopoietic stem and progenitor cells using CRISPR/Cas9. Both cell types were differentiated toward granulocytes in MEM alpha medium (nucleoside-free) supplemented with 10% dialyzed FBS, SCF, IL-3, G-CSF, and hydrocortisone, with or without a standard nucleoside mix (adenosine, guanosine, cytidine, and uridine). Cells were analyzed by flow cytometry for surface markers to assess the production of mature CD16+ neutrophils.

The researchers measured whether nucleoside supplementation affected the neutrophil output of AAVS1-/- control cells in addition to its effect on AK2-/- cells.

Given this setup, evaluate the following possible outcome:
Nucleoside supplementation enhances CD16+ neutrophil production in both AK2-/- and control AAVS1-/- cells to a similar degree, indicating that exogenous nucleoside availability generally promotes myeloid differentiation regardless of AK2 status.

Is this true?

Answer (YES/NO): NO